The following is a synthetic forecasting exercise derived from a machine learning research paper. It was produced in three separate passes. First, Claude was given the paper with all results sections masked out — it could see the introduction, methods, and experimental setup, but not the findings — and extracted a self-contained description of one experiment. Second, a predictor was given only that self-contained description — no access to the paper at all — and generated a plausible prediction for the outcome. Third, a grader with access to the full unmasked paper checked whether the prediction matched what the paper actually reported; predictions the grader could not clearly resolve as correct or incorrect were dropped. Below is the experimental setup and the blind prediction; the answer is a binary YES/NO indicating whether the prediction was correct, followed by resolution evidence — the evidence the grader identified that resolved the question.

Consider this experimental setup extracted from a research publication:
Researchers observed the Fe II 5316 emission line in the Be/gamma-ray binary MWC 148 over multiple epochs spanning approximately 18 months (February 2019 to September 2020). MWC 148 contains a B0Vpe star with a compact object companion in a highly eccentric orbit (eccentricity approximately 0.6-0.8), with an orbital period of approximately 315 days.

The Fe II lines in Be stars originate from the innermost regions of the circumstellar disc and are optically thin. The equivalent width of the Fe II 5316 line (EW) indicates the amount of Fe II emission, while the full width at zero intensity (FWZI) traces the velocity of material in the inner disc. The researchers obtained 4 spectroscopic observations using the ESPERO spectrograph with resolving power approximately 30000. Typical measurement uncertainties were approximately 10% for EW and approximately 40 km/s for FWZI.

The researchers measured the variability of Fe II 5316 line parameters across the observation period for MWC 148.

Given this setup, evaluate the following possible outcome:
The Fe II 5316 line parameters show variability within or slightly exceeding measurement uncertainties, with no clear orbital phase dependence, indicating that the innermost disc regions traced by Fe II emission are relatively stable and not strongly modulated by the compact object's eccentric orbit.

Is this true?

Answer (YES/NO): YES